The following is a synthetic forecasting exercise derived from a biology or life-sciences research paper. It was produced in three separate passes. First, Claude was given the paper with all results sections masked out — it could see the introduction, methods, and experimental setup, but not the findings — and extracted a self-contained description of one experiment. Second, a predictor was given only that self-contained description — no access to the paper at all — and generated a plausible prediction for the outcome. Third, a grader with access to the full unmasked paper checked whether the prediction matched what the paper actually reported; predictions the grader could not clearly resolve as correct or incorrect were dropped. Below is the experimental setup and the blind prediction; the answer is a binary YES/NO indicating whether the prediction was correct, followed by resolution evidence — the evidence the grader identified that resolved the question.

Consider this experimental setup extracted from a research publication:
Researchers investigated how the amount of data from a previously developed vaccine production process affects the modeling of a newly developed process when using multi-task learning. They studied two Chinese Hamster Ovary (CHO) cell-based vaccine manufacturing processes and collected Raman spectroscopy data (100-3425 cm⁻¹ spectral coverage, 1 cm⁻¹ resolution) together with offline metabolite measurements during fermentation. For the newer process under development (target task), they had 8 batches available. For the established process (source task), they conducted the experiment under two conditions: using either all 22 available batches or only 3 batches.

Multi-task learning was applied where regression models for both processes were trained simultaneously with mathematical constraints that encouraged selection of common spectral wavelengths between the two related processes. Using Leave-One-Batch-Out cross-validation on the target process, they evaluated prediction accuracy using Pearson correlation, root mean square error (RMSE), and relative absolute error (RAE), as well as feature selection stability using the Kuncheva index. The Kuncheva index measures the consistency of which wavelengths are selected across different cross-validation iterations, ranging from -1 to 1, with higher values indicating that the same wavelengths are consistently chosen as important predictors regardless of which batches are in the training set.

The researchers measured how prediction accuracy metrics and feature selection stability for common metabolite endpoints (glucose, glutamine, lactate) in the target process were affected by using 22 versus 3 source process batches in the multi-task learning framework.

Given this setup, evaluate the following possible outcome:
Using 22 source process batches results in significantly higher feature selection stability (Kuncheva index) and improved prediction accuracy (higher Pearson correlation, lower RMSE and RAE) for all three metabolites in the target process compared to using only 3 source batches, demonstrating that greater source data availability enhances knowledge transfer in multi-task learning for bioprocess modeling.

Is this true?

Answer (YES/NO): NO